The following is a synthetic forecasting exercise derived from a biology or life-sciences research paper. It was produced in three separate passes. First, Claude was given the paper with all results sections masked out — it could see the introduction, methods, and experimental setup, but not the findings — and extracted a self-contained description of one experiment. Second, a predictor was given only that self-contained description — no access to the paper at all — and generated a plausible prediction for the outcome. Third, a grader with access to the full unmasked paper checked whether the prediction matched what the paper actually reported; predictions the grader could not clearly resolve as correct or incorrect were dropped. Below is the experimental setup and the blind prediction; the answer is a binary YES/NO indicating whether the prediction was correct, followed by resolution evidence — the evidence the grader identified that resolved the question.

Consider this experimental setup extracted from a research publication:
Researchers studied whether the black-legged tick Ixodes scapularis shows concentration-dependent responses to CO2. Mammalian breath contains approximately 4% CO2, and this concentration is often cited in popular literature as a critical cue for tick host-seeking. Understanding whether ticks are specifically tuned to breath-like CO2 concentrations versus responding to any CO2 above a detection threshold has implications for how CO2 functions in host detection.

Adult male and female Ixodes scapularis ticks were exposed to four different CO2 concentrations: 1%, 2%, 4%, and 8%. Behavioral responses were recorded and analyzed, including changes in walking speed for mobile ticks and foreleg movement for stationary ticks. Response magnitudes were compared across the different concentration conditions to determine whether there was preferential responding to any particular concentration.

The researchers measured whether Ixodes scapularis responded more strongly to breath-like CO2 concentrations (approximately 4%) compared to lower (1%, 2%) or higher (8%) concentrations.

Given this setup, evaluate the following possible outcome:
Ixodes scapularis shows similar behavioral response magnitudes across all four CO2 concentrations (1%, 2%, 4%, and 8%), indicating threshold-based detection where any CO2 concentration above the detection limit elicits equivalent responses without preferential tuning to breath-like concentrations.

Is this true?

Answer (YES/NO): YES